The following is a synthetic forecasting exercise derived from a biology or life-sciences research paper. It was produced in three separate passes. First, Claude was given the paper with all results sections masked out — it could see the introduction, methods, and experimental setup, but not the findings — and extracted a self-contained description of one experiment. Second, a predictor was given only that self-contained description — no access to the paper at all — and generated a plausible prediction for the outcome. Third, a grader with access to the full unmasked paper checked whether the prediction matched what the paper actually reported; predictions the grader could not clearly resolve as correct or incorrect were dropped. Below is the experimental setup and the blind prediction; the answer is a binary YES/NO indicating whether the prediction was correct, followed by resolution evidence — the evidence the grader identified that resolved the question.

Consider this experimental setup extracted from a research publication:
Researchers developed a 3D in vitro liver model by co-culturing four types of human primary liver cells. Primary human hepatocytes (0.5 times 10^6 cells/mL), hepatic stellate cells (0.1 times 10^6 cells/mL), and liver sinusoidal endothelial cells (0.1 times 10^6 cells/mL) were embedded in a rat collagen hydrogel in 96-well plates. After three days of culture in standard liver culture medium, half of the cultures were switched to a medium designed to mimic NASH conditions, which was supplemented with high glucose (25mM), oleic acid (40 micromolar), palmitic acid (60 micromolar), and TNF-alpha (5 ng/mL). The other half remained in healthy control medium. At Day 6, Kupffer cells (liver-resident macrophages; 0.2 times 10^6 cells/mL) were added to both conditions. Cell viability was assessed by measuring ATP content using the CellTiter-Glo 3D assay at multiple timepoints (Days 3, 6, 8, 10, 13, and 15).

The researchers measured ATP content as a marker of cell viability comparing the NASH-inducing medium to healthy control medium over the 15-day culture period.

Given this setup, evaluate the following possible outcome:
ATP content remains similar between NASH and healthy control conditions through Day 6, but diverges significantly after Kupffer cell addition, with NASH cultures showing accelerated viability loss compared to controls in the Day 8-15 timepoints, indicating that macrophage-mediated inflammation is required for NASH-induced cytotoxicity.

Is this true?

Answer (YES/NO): NO